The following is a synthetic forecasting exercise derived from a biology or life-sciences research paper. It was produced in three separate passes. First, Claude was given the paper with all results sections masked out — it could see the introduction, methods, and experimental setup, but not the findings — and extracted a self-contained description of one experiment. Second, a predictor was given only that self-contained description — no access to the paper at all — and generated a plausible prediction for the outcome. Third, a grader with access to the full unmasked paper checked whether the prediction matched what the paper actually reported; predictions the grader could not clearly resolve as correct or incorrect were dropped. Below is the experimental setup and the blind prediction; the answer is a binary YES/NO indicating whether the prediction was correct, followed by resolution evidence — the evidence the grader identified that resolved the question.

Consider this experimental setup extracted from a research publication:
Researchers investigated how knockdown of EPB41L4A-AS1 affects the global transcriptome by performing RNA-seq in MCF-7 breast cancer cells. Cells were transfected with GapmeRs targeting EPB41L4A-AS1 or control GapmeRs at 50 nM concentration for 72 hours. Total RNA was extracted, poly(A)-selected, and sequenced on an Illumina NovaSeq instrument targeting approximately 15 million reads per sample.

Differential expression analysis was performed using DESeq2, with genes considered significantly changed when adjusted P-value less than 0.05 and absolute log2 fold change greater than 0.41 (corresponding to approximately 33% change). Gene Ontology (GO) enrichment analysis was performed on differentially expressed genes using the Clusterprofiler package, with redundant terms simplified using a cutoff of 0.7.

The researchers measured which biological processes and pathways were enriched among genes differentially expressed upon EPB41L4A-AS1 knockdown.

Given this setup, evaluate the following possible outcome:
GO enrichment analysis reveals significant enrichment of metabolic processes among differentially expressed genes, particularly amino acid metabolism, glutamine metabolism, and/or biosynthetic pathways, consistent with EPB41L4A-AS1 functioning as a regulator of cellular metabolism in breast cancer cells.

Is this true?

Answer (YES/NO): NO